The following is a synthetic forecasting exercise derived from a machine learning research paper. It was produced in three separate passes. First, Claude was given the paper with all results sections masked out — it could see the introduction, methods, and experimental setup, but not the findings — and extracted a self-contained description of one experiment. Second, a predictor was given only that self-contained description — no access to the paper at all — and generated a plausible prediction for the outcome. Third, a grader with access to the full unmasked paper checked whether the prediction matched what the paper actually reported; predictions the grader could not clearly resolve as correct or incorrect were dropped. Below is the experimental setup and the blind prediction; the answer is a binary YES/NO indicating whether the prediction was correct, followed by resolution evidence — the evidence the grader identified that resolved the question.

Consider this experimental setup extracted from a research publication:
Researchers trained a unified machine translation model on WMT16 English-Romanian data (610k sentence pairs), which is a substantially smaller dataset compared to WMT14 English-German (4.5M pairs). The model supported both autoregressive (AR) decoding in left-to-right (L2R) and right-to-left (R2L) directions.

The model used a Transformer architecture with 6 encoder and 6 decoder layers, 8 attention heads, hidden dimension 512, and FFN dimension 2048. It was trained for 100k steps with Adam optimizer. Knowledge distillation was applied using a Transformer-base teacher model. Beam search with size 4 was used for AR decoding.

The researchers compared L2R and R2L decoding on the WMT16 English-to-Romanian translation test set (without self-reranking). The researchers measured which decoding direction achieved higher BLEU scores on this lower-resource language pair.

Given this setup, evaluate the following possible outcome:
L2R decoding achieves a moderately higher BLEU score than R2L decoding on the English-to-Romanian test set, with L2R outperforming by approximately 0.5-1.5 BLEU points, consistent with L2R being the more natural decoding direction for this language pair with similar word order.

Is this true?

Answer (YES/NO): NO